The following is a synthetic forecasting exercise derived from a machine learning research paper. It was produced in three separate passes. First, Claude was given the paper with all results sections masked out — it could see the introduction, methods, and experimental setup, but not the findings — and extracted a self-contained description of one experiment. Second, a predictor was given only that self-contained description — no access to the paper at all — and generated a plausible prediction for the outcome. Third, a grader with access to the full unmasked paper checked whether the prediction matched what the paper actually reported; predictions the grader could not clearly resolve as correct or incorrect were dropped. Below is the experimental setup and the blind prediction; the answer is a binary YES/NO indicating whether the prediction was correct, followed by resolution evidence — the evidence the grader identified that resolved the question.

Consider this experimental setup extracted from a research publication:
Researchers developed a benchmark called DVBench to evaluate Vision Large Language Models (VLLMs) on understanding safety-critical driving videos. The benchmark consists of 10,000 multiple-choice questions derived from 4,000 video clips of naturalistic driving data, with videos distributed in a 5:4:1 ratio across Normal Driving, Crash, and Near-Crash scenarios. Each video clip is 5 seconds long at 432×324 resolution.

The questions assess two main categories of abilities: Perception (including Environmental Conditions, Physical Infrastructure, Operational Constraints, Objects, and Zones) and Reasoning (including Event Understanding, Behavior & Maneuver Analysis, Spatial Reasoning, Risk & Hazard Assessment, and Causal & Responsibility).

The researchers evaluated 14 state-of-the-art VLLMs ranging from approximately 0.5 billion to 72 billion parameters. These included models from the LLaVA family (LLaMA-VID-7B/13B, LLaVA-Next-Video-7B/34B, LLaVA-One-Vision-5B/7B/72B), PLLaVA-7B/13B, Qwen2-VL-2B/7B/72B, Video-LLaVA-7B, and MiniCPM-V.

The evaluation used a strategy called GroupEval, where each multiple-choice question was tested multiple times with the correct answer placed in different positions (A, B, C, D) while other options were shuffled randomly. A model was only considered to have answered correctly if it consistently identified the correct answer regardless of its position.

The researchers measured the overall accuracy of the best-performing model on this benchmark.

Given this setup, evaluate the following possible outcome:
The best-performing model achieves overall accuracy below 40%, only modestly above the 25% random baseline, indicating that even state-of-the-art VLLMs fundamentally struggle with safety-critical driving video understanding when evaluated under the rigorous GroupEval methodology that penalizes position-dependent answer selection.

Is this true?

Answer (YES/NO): YES